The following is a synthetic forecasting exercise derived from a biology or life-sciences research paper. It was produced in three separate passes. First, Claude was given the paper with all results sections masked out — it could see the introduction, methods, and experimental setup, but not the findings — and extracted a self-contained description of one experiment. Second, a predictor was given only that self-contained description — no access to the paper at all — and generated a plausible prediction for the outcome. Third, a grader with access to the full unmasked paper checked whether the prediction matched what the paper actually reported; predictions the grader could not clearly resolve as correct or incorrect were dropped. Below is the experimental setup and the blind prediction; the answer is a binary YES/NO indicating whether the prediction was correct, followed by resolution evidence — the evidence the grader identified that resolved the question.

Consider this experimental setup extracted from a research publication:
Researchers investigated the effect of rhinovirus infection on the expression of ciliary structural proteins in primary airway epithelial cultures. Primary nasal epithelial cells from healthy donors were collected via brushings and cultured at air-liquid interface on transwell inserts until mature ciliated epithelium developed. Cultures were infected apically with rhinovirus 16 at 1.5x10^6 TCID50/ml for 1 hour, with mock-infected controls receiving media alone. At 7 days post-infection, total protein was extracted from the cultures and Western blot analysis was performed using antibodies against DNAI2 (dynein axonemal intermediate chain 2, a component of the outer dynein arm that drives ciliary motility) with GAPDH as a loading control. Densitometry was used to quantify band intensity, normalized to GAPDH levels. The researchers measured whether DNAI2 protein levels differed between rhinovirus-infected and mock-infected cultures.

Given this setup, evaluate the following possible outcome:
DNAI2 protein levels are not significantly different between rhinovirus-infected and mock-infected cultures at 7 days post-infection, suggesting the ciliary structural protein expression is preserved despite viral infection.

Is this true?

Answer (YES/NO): NO